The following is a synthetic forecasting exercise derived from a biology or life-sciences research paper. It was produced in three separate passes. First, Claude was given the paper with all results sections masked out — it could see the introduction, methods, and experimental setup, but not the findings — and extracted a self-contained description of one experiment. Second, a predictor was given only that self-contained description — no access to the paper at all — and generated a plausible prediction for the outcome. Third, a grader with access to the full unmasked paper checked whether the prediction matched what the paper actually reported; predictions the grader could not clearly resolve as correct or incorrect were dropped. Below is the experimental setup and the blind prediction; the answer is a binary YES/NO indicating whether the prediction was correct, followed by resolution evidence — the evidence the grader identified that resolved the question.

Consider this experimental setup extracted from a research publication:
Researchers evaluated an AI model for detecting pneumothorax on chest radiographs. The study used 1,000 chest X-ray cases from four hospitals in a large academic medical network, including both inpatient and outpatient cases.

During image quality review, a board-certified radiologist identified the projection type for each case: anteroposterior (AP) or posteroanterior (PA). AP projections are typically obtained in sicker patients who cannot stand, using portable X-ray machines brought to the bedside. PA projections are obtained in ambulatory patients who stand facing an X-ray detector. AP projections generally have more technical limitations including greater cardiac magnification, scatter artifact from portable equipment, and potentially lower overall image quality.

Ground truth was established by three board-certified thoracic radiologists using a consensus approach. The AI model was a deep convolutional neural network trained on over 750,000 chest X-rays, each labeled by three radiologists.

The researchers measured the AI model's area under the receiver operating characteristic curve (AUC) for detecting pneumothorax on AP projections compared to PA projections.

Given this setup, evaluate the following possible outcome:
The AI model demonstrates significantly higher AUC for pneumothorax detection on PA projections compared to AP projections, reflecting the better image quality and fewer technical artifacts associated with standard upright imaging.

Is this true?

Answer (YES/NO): NO